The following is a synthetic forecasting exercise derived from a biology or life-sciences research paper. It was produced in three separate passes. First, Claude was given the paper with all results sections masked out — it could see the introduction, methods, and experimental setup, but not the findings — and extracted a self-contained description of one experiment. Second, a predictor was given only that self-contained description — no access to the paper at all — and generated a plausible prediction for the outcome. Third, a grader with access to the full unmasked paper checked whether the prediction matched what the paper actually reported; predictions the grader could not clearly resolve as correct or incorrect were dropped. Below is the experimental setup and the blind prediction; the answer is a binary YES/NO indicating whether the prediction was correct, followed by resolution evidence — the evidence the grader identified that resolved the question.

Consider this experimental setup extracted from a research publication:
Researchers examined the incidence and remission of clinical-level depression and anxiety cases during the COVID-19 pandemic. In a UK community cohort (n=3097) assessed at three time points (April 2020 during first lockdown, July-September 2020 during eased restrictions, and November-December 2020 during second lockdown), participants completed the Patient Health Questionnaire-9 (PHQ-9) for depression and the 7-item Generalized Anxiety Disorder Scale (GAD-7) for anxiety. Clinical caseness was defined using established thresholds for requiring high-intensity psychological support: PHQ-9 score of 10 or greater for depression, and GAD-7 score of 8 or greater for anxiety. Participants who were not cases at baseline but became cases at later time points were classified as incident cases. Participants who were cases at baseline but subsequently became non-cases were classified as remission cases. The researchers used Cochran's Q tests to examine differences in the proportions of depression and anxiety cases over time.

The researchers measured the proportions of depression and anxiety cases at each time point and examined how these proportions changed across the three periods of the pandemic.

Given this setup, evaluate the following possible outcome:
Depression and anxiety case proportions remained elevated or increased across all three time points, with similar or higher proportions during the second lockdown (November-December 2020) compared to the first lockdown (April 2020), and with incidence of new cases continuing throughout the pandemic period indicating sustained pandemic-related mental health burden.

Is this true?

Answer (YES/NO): NO